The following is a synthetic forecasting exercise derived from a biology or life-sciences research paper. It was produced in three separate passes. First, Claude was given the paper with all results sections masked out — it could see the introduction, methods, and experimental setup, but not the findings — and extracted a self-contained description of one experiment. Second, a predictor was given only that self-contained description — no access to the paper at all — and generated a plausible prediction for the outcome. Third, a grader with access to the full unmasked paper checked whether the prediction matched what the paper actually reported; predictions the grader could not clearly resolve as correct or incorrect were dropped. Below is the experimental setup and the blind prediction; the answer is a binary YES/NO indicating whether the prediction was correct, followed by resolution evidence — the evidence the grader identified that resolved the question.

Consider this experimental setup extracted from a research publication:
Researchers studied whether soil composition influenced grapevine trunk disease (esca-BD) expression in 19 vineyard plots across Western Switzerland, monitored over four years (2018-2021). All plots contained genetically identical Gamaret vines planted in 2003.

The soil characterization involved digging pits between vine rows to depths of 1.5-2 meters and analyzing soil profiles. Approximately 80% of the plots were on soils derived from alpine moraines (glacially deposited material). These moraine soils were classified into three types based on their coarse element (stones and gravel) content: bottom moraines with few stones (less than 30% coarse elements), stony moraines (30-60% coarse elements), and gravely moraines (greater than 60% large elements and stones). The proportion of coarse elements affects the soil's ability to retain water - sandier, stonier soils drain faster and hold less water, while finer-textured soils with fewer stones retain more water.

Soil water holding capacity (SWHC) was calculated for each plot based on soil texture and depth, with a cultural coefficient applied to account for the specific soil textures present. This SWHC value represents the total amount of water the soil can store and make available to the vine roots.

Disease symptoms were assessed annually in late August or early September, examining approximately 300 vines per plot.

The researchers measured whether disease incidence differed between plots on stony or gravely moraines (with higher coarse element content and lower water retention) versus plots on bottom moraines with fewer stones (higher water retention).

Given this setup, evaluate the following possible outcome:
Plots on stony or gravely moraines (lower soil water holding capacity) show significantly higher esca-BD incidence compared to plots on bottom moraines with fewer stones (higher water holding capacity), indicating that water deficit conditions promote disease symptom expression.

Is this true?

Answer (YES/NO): NO